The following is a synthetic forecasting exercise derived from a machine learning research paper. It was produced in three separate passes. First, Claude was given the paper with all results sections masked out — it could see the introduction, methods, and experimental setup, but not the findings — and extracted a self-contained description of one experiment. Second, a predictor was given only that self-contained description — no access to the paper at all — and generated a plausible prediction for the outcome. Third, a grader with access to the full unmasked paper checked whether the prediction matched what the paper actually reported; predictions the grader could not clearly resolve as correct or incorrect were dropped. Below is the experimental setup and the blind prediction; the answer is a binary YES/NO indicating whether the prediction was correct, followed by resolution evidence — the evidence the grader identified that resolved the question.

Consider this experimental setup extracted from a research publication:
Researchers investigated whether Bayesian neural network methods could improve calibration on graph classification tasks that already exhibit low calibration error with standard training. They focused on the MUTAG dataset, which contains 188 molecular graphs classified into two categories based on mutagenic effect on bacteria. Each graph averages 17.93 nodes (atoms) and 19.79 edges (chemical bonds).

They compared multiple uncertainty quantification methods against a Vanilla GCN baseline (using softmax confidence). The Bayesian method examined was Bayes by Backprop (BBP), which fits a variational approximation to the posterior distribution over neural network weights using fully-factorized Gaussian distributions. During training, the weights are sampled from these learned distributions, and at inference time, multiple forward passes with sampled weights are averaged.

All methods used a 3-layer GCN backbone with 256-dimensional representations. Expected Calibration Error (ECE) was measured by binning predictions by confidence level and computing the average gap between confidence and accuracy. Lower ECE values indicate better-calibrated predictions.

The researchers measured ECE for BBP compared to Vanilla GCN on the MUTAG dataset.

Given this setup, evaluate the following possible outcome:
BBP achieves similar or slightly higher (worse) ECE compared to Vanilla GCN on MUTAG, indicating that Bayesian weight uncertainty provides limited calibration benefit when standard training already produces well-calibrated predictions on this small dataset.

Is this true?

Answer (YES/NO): NO